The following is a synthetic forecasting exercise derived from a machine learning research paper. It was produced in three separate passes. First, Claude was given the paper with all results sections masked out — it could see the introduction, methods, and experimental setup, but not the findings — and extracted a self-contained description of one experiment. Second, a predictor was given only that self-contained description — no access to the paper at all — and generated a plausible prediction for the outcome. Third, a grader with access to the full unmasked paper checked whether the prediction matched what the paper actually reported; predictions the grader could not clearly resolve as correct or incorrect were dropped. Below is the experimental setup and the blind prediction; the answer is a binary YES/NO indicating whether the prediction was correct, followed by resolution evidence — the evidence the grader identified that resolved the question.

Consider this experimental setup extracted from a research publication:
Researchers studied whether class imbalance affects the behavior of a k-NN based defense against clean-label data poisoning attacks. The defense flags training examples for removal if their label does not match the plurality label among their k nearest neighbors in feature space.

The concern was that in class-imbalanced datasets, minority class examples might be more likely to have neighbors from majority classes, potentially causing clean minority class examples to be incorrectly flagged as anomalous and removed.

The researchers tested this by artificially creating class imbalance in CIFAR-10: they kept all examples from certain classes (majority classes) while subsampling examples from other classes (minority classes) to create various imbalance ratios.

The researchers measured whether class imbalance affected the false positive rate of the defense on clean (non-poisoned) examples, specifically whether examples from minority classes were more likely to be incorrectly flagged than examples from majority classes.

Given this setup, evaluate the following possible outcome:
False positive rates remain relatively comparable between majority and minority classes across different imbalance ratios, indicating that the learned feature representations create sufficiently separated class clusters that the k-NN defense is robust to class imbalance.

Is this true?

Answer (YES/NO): NO